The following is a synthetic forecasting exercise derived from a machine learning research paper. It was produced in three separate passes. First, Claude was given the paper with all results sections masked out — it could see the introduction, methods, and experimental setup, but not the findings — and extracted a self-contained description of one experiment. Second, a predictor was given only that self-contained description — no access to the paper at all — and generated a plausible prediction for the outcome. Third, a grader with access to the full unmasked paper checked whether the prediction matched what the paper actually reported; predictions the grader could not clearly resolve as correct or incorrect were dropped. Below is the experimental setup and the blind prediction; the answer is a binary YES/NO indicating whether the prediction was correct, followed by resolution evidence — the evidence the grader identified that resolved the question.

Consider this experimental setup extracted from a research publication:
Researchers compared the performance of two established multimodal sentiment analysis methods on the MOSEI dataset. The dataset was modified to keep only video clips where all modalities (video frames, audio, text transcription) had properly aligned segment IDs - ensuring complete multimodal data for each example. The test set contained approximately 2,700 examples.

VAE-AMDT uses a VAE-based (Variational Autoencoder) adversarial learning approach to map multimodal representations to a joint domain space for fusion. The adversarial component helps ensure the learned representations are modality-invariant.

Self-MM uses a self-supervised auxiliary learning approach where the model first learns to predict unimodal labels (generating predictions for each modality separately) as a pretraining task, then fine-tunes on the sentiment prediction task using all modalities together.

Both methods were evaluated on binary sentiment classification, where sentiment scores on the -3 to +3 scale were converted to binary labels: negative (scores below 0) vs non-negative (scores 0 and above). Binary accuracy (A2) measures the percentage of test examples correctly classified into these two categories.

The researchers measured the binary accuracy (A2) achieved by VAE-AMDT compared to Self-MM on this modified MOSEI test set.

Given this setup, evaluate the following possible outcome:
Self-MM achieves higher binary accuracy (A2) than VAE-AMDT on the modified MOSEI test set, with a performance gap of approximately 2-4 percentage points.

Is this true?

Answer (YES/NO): NO